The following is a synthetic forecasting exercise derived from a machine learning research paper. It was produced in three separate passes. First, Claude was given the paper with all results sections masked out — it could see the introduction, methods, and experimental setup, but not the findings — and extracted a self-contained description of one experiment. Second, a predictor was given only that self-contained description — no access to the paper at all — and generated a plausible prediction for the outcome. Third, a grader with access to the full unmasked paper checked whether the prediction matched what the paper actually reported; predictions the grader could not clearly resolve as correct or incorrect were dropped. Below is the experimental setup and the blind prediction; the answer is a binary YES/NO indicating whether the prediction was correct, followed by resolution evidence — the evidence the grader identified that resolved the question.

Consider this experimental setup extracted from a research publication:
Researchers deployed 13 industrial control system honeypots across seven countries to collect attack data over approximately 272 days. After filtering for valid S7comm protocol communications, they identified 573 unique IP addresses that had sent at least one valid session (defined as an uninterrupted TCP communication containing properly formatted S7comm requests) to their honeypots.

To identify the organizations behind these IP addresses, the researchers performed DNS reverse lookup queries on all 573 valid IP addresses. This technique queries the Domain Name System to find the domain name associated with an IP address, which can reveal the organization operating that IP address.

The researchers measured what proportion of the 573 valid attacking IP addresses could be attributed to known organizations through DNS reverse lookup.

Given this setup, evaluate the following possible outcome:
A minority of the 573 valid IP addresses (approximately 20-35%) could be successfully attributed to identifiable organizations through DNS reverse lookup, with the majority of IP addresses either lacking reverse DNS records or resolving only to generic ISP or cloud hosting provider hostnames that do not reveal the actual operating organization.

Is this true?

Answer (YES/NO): NO